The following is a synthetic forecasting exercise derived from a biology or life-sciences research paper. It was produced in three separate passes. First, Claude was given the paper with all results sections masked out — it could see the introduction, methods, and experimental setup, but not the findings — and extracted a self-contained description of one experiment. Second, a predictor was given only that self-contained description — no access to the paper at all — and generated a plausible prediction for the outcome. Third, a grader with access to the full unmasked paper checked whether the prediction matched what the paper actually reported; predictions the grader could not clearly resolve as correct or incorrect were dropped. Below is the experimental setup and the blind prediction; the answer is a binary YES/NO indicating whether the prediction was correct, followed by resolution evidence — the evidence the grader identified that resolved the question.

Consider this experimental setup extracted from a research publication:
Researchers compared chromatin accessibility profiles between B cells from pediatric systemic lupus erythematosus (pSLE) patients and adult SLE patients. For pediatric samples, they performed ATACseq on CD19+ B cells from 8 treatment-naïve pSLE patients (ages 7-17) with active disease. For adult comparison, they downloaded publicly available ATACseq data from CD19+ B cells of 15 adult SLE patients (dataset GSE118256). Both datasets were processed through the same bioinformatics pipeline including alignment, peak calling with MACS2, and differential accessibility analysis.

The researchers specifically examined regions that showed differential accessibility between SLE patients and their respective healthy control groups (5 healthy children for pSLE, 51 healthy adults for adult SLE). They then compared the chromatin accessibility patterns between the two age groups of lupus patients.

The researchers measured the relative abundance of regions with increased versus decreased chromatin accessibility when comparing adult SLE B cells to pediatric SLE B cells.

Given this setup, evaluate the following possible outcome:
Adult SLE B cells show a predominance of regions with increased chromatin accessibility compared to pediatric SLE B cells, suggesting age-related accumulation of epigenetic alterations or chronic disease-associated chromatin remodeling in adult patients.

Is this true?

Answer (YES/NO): NO